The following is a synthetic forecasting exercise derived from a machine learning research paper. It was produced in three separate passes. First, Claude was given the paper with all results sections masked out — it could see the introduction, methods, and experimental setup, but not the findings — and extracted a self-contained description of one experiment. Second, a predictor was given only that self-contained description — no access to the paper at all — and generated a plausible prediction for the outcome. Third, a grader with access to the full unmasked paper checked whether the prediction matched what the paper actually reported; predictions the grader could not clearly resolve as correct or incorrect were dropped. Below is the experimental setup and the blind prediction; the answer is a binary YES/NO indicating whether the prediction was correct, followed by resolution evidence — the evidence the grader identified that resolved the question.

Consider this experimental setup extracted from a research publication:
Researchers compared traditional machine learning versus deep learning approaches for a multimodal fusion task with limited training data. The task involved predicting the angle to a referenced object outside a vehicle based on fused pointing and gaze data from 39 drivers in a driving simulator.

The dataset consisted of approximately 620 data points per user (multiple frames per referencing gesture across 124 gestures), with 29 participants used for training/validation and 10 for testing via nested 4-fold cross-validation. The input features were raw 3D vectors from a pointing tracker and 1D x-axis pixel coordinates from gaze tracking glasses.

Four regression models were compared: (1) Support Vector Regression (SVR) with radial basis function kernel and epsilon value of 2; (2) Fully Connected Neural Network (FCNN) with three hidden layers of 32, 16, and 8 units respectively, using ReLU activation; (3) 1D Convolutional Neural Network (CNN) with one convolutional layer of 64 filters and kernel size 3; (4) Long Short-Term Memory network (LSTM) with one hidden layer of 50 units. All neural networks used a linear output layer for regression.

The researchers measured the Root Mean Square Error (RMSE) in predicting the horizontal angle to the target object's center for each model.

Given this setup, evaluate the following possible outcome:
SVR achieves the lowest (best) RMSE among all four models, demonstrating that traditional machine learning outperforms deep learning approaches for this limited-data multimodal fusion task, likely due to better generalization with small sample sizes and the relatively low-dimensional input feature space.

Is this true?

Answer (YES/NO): NO